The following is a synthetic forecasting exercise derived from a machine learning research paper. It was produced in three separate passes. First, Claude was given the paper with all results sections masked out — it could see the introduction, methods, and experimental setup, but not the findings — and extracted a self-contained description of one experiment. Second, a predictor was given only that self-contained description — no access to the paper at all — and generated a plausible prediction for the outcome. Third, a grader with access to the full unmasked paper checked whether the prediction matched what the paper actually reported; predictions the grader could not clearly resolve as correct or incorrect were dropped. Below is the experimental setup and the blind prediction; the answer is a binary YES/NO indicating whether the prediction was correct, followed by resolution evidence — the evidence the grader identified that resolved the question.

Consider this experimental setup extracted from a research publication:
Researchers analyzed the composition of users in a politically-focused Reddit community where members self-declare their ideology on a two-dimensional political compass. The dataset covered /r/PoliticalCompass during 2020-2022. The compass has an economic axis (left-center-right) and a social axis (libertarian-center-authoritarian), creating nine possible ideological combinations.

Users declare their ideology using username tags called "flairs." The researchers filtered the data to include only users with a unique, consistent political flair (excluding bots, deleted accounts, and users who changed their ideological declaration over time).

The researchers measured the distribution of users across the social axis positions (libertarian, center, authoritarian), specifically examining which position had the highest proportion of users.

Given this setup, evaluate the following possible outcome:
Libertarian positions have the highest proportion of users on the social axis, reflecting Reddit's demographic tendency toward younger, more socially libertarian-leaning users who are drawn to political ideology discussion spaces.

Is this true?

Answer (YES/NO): YES